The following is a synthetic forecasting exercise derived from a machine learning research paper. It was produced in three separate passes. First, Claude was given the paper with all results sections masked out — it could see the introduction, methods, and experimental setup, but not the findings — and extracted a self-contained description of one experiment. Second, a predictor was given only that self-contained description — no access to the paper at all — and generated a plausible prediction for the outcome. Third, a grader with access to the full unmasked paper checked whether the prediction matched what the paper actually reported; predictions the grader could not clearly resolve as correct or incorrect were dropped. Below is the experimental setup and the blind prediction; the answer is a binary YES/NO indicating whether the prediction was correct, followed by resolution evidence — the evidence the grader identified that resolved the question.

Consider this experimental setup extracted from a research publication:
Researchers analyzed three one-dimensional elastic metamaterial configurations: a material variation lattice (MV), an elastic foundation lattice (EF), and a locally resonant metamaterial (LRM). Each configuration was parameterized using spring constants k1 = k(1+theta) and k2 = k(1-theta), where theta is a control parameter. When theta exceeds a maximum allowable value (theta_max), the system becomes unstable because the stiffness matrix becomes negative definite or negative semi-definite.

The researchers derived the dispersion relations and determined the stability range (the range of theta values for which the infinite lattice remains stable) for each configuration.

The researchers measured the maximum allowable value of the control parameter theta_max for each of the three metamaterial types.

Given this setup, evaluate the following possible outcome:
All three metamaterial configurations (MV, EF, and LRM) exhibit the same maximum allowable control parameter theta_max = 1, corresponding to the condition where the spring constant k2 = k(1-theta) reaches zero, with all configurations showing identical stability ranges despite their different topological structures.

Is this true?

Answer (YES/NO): NO